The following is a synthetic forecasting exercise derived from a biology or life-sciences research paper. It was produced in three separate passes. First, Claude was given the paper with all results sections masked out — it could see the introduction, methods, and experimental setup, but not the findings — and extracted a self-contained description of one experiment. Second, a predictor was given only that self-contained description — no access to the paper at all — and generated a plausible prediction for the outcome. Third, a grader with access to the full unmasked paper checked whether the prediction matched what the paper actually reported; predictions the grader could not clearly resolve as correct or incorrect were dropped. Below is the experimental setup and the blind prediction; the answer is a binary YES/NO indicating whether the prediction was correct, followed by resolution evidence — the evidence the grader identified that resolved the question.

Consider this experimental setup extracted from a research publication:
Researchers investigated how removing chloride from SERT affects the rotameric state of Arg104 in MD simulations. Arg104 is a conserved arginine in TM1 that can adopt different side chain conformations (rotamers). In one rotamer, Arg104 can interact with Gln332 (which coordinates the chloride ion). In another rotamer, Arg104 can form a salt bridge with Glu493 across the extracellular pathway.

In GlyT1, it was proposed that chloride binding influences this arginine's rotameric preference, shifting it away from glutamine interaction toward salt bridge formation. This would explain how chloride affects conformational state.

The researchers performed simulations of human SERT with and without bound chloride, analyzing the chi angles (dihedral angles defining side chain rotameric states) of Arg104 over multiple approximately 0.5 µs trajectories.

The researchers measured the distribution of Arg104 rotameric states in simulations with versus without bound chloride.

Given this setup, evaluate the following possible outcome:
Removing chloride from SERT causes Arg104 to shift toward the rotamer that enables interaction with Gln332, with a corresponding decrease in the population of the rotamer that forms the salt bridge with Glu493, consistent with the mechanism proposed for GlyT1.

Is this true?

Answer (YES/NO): NO